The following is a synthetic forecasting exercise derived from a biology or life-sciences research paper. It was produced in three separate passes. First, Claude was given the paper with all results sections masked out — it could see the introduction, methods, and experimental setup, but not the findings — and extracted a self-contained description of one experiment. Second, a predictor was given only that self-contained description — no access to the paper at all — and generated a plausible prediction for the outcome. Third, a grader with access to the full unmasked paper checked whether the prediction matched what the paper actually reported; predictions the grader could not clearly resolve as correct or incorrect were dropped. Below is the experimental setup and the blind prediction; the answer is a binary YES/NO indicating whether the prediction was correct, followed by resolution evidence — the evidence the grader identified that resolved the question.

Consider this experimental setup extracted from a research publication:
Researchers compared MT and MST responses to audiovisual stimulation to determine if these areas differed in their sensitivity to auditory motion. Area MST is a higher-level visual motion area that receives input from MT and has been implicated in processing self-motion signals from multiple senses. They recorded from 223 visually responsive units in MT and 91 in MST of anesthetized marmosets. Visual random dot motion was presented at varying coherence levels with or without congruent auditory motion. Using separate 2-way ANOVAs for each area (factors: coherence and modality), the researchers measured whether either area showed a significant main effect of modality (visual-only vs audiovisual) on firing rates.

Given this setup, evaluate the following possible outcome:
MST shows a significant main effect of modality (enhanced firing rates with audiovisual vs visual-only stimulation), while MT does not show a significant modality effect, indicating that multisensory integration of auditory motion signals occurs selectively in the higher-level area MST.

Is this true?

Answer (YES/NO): NO